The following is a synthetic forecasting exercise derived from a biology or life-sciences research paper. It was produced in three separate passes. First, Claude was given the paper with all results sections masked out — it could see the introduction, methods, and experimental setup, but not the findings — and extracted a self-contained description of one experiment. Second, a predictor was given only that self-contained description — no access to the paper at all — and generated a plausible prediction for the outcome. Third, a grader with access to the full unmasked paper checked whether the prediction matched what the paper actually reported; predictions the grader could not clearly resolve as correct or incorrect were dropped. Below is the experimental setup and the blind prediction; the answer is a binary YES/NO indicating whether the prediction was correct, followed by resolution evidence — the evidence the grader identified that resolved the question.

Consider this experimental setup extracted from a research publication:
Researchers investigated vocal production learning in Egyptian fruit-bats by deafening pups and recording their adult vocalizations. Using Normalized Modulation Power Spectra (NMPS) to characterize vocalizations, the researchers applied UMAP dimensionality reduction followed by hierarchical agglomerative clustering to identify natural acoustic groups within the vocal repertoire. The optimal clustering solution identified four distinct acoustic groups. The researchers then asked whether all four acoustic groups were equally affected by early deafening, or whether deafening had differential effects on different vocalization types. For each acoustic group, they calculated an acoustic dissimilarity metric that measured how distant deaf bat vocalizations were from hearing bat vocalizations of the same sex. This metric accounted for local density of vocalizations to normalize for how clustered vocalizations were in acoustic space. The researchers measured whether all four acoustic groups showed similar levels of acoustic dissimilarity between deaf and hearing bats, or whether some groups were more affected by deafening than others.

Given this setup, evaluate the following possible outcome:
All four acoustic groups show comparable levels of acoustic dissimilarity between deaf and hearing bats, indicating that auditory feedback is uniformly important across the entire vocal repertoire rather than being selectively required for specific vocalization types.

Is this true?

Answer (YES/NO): NO